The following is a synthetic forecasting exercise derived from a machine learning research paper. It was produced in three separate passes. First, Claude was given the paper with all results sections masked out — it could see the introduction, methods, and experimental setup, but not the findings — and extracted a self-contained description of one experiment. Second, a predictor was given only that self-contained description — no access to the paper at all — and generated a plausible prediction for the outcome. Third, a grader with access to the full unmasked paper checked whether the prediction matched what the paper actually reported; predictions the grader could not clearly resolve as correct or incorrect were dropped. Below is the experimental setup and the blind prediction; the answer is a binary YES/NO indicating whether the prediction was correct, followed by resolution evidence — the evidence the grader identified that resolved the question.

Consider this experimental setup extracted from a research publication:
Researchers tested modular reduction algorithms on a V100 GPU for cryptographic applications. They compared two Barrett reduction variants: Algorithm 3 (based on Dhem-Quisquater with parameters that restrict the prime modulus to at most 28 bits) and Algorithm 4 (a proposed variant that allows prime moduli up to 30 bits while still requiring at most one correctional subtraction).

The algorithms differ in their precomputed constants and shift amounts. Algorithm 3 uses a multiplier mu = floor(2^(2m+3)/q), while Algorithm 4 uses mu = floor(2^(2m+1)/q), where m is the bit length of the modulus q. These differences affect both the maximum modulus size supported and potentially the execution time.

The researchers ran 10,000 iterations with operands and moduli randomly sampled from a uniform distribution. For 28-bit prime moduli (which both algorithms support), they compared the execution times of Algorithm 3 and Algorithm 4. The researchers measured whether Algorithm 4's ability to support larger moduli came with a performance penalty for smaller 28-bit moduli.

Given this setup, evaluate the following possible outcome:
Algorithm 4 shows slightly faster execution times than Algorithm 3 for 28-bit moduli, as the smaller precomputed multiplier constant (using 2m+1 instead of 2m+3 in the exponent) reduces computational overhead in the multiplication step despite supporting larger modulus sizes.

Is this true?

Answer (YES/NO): NO